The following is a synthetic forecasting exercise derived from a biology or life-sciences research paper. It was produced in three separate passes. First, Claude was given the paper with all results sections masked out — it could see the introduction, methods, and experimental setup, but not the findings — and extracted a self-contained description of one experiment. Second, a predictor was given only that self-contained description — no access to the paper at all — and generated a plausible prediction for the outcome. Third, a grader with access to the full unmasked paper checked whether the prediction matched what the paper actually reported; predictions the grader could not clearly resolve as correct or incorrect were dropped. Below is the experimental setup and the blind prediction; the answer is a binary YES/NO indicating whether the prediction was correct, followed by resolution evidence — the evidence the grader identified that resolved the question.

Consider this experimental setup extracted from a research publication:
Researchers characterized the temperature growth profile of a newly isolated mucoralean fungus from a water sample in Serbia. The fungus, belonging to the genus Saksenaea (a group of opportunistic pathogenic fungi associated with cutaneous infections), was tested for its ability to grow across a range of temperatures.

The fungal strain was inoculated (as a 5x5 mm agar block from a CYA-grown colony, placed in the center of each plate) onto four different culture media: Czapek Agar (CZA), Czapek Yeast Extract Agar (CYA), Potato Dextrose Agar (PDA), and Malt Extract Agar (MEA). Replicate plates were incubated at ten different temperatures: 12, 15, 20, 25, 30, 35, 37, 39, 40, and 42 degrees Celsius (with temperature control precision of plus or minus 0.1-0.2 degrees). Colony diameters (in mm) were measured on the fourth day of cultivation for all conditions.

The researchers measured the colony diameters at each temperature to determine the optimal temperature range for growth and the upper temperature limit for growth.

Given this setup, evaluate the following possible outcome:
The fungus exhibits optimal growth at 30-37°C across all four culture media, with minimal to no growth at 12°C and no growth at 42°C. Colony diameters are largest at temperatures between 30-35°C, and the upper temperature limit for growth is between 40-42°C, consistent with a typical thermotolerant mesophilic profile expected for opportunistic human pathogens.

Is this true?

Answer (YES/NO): NO